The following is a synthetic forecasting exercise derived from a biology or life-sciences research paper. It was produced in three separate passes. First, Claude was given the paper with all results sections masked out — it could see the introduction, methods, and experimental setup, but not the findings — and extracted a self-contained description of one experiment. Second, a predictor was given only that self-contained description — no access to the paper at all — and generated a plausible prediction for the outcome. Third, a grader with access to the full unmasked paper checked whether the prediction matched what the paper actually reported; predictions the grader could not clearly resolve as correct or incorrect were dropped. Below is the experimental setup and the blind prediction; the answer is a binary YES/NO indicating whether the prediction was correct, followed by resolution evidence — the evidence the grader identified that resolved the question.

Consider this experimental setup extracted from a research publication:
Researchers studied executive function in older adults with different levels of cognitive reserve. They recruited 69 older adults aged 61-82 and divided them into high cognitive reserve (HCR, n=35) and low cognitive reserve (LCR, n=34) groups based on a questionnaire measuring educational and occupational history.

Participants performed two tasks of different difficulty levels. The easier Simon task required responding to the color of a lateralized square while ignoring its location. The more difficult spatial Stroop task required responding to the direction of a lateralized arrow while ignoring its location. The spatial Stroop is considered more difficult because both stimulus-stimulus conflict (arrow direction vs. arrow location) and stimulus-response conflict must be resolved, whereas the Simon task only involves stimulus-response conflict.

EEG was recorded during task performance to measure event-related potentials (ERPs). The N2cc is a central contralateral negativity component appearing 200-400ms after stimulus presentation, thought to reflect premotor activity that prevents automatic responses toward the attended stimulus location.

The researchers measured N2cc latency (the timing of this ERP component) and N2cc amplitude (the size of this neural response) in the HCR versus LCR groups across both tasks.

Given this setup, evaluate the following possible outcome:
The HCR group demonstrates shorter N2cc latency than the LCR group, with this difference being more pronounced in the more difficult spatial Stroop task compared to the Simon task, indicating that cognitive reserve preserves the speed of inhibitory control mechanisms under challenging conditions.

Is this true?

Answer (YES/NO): NO